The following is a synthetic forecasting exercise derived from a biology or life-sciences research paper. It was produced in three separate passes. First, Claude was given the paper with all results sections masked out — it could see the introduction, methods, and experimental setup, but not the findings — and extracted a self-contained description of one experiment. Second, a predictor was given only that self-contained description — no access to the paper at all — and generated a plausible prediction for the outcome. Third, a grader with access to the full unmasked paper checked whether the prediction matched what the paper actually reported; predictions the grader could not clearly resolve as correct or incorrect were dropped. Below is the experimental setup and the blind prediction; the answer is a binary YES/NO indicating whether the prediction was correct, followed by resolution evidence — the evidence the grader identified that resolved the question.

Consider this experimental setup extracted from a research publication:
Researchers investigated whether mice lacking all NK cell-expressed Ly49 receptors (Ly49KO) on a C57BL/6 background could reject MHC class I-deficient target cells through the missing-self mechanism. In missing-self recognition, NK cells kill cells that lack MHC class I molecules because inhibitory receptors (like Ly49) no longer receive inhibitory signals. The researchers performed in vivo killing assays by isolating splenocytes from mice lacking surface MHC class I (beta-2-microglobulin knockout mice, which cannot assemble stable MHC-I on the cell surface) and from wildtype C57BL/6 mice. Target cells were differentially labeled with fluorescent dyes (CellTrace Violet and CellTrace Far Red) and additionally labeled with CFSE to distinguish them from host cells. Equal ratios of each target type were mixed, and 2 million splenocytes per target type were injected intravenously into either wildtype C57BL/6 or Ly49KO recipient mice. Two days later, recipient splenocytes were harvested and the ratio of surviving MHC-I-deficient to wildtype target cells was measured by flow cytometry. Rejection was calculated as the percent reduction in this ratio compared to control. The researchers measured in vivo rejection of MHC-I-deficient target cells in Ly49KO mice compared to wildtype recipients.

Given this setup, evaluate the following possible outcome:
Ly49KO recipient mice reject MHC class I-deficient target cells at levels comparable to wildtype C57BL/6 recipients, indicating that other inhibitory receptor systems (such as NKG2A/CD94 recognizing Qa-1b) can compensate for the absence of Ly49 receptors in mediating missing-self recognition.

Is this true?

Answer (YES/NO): NO